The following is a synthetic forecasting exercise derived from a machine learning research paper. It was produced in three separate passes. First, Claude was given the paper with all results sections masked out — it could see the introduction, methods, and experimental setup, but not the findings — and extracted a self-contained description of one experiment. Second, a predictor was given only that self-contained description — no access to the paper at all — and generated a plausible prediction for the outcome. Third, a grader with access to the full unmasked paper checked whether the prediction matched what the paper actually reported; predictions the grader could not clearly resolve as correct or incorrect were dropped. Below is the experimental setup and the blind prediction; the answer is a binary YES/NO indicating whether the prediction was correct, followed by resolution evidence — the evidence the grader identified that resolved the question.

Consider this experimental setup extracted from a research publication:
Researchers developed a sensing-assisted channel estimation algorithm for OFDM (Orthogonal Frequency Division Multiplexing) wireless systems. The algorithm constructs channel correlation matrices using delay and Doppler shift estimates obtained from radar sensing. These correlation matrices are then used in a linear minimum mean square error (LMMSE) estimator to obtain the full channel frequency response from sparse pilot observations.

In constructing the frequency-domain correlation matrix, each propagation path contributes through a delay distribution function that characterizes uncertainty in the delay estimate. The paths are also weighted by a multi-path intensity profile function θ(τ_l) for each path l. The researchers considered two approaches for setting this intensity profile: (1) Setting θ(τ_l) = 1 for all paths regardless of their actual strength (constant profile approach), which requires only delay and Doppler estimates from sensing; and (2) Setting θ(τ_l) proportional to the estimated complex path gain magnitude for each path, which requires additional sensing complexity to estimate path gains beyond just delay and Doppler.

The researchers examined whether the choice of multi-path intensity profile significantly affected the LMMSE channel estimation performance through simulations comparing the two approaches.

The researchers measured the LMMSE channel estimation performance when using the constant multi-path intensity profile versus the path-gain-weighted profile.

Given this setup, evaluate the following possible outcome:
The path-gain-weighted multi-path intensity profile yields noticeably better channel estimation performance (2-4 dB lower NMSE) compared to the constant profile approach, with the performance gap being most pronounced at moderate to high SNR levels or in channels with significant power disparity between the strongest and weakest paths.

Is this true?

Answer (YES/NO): NO